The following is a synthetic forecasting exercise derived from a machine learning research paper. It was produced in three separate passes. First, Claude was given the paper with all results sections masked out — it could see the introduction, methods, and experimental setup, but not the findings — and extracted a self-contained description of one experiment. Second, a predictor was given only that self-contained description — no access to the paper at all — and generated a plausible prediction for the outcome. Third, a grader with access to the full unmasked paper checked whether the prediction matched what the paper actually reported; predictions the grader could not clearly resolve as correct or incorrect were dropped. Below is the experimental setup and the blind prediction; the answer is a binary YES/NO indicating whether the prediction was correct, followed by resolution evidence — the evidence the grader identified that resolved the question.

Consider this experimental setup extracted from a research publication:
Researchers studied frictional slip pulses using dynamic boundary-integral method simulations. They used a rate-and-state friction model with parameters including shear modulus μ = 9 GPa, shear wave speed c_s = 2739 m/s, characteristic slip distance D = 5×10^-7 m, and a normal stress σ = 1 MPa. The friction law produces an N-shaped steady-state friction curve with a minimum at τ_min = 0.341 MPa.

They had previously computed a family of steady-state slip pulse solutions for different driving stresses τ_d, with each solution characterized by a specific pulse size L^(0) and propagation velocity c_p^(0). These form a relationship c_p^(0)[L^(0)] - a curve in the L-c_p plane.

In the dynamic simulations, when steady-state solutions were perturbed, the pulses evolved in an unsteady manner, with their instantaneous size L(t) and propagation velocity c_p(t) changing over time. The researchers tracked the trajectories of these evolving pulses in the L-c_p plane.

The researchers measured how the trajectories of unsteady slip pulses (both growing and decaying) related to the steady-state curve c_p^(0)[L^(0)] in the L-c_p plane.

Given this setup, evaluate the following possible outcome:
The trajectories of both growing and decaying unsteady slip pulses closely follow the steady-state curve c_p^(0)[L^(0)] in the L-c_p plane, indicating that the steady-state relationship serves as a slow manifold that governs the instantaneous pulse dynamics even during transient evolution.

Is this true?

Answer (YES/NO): YES